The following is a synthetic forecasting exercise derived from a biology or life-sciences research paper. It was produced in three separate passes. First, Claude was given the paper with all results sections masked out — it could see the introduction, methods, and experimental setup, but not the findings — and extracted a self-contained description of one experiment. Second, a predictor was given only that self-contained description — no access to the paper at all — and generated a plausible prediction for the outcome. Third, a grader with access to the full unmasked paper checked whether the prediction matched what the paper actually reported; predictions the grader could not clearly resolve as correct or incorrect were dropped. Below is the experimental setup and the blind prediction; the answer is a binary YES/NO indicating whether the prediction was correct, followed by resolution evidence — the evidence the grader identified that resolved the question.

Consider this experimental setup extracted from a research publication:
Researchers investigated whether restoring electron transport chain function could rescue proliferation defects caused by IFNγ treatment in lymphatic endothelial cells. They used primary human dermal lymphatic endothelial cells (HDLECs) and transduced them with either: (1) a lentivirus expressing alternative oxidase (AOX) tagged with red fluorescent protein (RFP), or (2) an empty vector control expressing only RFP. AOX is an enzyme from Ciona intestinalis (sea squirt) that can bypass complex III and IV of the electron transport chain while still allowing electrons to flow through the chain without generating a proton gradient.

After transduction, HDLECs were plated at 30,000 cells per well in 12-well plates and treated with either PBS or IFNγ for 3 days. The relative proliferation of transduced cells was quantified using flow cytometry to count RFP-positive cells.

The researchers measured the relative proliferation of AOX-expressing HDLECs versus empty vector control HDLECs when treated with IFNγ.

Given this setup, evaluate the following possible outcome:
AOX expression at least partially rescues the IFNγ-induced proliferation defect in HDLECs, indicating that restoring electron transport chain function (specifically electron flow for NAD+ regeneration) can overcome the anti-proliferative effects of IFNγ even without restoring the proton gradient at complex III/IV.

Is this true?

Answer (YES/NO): YES